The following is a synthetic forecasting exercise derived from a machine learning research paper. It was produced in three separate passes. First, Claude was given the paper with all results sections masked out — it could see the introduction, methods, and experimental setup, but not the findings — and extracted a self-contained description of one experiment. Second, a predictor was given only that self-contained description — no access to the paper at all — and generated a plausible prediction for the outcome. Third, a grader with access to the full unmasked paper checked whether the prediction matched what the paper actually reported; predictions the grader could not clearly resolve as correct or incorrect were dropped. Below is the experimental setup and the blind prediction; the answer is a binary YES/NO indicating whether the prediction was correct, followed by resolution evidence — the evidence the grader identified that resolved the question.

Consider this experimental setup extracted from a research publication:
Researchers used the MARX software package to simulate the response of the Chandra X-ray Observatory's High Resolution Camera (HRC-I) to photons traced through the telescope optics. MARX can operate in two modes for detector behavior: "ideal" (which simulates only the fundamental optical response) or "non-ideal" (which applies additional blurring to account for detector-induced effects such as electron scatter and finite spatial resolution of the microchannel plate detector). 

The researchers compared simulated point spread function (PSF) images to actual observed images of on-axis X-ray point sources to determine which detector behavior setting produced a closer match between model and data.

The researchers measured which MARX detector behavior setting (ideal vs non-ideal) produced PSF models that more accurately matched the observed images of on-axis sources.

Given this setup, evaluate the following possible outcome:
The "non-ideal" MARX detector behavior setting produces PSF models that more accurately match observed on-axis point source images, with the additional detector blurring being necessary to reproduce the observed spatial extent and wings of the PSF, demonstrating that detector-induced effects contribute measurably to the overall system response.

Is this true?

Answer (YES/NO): YES